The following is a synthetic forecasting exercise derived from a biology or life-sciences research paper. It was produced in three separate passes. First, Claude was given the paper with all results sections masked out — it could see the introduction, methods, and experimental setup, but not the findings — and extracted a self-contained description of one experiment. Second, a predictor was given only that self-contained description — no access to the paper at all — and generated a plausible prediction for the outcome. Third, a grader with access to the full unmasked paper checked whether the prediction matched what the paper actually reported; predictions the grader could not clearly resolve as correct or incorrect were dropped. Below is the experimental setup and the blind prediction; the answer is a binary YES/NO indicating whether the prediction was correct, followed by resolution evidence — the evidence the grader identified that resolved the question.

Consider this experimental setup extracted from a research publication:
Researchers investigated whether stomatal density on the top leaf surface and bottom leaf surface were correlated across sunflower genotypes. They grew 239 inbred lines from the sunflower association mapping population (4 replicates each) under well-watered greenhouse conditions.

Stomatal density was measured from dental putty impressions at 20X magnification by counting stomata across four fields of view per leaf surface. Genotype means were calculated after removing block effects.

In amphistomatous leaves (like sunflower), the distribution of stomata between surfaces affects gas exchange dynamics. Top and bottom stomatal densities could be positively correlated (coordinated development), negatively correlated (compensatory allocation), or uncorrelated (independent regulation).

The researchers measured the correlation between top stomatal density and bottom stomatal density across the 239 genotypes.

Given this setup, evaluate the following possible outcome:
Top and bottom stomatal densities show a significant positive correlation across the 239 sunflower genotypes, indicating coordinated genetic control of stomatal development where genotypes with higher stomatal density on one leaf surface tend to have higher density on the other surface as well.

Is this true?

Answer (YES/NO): YES